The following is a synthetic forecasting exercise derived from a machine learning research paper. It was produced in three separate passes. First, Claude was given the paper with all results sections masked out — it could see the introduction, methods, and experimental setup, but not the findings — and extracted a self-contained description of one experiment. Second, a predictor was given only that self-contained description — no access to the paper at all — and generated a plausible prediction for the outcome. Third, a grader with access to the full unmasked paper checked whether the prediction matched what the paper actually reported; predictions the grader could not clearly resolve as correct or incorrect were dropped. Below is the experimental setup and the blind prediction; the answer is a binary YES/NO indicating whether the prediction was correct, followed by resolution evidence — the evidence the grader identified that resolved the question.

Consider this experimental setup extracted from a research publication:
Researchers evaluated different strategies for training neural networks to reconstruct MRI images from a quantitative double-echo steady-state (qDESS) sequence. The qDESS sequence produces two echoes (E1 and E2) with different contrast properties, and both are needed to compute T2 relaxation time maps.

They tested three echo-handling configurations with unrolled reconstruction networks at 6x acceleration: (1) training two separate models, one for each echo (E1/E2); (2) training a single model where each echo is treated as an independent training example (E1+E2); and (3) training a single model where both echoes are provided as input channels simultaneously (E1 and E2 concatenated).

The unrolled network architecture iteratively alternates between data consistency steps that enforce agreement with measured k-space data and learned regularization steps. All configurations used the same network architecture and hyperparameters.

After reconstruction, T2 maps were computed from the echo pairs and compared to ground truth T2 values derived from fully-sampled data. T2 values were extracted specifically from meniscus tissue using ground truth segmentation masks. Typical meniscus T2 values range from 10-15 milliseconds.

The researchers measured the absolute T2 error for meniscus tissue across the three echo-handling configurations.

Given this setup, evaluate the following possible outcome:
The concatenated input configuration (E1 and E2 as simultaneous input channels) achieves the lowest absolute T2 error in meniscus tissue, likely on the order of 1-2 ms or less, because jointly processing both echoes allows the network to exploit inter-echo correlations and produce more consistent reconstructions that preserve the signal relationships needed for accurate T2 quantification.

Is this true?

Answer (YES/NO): YES